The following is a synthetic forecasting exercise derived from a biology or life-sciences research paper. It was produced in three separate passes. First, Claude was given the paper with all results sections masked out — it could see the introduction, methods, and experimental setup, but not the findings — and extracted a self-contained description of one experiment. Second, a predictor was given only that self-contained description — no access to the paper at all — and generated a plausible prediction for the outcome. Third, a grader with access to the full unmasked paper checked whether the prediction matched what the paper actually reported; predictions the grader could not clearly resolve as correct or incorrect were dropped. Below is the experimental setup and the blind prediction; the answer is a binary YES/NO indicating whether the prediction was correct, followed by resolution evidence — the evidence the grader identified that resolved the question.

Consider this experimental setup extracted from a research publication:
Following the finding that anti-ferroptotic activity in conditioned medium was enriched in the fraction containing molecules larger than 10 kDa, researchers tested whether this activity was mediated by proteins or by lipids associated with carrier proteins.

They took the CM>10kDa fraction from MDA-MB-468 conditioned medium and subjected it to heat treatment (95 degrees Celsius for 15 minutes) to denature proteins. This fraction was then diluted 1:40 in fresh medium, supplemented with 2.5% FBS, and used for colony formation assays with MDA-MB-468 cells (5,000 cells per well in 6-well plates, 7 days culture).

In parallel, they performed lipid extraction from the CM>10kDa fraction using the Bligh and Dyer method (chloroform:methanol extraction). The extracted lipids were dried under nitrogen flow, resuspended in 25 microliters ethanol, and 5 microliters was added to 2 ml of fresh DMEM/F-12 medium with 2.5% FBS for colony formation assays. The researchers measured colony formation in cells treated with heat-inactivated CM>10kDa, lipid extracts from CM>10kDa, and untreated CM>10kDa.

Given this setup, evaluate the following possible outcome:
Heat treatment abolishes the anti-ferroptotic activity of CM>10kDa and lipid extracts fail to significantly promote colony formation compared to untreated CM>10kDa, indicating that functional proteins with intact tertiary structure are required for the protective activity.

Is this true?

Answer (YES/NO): NO